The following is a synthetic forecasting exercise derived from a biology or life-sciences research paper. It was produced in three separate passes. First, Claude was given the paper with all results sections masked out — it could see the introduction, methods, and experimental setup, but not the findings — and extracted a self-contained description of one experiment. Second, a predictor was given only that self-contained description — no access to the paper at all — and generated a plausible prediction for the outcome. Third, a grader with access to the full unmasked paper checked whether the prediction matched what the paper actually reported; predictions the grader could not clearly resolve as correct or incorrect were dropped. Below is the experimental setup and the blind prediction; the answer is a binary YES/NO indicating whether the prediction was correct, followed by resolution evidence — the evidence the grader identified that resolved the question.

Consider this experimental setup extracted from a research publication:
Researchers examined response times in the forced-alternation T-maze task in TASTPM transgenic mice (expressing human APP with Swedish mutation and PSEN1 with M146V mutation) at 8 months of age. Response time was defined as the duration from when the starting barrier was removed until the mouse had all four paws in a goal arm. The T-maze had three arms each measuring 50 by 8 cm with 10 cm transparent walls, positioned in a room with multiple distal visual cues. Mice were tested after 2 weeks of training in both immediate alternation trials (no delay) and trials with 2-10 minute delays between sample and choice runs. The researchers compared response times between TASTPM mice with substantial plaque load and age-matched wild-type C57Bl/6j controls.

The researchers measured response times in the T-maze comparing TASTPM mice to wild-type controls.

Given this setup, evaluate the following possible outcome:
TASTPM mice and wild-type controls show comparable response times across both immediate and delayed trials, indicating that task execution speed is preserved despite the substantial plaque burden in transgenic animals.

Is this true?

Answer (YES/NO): NO